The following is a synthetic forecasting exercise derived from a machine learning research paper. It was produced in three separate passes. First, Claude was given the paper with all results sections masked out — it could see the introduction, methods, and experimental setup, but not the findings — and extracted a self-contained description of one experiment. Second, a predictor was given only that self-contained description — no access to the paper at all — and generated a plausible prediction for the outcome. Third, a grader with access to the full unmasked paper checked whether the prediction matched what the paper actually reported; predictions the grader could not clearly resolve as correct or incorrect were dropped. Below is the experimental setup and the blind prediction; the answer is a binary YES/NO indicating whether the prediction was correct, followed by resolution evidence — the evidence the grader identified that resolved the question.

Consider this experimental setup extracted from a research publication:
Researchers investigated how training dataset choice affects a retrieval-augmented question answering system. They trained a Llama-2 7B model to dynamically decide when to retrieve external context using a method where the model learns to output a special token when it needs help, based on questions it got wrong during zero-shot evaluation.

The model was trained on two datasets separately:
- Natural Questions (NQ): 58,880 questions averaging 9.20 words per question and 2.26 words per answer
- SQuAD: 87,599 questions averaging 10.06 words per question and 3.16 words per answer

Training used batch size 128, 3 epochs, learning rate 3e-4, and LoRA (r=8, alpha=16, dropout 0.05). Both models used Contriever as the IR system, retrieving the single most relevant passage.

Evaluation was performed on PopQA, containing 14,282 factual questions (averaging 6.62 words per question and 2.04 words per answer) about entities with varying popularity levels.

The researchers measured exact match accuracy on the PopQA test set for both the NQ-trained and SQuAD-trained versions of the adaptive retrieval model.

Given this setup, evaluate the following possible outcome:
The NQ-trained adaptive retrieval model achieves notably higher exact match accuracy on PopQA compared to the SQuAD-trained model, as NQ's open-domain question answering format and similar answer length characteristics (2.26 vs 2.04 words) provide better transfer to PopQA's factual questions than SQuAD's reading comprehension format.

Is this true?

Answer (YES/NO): NO